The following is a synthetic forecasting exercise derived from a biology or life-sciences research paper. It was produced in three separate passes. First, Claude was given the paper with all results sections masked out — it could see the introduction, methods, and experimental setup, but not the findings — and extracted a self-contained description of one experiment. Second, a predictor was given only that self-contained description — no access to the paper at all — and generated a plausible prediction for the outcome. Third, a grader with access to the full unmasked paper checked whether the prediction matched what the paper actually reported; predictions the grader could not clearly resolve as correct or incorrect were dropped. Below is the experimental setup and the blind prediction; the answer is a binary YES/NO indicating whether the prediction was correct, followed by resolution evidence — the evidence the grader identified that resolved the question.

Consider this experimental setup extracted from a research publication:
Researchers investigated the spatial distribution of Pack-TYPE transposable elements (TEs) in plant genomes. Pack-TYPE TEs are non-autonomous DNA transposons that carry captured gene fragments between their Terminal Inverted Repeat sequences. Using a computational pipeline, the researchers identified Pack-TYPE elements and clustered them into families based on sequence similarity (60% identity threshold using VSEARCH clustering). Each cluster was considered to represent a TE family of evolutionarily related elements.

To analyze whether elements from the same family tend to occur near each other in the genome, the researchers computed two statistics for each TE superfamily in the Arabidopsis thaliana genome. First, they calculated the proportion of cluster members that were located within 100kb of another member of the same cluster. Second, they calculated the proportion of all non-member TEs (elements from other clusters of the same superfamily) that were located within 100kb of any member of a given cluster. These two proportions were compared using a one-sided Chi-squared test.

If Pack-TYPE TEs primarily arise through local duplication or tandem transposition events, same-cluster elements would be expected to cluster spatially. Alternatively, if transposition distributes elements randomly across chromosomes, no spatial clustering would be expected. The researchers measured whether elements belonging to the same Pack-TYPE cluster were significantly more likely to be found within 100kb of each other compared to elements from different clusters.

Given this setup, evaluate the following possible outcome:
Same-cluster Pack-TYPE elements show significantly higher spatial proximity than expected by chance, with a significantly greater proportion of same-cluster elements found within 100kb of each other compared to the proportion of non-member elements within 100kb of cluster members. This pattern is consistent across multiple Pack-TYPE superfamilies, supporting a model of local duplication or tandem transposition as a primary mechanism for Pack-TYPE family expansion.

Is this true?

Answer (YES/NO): YES